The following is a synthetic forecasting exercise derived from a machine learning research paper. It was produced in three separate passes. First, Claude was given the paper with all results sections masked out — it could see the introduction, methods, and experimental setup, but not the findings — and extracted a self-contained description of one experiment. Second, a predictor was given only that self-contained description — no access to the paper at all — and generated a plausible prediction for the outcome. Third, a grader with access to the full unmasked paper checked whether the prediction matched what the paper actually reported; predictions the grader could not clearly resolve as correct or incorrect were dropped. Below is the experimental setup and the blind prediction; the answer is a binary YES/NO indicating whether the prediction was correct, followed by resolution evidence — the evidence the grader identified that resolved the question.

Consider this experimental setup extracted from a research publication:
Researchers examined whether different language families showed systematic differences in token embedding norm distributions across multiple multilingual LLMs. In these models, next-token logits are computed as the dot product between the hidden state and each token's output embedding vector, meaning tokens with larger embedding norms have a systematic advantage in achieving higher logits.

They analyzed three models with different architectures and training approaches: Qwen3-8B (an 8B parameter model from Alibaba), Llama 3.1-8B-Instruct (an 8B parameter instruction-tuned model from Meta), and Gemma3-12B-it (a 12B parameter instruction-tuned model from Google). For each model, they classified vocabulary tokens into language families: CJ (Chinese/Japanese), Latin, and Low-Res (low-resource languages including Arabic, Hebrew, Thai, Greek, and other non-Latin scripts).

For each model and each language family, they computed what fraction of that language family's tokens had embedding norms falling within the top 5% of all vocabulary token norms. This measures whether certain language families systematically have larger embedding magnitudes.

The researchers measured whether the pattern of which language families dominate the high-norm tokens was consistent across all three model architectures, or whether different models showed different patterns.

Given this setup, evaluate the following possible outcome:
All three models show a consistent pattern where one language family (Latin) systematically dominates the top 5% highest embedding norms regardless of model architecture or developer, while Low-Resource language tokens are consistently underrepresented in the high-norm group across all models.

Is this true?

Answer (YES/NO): NO